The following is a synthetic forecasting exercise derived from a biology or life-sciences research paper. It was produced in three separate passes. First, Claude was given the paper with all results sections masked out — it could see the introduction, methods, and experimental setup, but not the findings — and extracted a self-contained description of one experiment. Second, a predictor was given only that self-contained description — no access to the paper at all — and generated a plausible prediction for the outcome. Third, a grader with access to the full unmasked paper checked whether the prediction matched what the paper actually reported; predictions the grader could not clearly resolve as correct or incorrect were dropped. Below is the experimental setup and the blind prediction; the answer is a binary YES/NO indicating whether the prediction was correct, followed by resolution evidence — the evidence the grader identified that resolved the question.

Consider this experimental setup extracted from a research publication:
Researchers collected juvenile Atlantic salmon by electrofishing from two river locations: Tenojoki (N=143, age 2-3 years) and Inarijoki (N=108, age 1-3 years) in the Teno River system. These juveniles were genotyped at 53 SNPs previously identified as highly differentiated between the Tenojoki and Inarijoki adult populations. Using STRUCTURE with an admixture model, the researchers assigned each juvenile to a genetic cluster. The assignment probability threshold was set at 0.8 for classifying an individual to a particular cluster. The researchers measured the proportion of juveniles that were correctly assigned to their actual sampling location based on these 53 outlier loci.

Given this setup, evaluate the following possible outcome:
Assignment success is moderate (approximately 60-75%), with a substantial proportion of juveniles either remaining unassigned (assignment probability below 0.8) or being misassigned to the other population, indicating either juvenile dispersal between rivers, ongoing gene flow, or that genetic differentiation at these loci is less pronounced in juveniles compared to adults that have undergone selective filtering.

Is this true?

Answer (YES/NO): NO